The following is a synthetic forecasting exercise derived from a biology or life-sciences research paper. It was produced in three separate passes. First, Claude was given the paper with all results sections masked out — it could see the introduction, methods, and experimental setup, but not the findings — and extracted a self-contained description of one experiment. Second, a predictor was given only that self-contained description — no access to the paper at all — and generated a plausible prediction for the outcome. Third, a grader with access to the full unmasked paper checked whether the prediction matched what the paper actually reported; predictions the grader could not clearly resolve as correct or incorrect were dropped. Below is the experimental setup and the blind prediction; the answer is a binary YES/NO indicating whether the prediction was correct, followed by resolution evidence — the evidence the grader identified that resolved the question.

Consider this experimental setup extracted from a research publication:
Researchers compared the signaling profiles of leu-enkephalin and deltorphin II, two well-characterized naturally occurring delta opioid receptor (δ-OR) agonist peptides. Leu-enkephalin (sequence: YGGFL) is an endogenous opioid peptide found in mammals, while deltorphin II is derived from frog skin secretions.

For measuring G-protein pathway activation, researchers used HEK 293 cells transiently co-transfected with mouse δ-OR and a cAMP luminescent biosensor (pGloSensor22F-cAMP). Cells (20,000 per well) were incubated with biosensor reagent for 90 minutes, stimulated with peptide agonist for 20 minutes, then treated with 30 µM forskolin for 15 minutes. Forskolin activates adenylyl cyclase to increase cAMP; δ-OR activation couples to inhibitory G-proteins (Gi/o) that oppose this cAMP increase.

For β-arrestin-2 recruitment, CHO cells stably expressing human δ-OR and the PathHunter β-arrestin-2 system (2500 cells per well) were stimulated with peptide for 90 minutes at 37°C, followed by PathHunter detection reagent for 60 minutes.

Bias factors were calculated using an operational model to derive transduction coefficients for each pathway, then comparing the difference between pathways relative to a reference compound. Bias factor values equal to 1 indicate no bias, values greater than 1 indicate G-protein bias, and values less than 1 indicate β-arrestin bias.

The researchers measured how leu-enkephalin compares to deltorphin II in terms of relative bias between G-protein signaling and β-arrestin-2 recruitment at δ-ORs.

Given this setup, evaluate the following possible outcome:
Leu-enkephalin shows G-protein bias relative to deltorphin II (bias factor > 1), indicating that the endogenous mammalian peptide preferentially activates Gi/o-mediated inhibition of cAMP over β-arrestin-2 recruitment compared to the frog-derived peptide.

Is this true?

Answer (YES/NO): YES